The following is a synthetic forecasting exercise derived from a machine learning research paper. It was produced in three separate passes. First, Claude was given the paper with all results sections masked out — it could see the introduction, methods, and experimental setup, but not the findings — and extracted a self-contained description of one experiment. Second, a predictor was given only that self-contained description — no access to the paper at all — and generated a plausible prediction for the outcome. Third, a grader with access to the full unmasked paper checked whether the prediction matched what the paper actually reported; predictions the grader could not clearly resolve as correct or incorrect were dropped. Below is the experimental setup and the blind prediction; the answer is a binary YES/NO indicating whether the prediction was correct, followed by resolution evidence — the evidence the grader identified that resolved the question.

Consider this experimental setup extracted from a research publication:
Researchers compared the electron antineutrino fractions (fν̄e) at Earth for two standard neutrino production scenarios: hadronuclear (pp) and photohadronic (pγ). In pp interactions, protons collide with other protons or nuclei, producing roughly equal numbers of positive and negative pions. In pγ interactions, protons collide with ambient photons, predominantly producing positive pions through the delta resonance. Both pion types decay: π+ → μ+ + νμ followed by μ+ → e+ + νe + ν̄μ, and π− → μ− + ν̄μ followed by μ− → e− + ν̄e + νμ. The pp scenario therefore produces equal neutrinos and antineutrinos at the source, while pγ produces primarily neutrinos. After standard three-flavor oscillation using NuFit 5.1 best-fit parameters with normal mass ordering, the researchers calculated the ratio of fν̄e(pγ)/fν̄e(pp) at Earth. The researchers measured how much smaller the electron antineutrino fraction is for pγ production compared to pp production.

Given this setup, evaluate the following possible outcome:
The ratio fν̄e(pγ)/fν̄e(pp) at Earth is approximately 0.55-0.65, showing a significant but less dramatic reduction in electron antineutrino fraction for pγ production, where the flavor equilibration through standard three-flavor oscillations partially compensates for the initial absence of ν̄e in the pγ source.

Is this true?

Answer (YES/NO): NO